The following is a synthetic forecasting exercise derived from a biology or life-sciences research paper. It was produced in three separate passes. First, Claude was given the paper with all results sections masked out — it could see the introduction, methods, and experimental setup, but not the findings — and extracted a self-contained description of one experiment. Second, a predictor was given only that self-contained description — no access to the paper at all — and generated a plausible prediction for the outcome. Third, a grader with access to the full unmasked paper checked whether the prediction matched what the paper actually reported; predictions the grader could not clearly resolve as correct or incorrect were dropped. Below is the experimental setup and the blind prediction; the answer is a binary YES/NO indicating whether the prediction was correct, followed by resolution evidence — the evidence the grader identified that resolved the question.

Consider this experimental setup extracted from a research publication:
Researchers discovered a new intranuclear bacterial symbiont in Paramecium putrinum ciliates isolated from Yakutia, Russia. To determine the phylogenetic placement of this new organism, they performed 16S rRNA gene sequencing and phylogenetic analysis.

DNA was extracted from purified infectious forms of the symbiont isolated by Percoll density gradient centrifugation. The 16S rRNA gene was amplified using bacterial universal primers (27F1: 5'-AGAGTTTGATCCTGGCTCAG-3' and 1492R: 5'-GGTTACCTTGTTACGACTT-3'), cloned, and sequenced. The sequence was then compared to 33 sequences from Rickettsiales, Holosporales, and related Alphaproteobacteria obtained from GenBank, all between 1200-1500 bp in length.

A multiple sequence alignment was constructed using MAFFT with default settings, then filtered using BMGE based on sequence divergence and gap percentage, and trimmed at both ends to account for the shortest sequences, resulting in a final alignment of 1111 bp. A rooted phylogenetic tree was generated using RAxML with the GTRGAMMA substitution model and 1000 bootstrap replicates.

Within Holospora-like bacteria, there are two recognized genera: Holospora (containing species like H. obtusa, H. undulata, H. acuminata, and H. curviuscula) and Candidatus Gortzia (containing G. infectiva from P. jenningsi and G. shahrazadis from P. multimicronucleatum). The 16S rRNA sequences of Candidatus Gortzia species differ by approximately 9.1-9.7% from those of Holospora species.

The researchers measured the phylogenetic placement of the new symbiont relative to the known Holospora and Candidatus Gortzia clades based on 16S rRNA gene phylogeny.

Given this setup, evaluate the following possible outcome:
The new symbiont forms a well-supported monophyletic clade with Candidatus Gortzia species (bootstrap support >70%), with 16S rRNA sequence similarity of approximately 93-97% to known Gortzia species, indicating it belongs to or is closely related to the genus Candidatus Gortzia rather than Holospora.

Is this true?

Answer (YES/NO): YES